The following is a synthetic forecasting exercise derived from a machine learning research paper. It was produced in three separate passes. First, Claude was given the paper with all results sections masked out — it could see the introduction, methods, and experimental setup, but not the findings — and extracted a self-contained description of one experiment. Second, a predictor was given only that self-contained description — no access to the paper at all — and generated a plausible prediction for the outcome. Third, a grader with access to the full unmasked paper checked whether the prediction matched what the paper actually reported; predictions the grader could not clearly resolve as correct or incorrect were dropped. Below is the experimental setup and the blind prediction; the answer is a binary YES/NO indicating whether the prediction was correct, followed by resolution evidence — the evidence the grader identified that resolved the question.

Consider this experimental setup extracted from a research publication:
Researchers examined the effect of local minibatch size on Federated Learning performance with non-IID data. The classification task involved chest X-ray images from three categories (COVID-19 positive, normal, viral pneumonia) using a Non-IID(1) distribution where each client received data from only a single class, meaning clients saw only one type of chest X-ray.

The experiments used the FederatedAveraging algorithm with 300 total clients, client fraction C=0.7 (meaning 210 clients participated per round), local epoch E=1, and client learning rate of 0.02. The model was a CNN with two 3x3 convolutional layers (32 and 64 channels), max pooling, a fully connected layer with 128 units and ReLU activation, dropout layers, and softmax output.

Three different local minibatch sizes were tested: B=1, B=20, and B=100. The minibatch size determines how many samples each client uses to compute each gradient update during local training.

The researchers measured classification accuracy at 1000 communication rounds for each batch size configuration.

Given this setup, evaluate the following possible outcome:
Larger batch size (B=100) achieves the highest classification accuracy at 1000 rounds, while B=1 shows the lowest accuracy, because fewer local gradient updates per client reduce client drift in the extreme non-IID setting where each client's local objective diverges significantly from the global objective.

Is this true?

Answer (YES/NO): YES